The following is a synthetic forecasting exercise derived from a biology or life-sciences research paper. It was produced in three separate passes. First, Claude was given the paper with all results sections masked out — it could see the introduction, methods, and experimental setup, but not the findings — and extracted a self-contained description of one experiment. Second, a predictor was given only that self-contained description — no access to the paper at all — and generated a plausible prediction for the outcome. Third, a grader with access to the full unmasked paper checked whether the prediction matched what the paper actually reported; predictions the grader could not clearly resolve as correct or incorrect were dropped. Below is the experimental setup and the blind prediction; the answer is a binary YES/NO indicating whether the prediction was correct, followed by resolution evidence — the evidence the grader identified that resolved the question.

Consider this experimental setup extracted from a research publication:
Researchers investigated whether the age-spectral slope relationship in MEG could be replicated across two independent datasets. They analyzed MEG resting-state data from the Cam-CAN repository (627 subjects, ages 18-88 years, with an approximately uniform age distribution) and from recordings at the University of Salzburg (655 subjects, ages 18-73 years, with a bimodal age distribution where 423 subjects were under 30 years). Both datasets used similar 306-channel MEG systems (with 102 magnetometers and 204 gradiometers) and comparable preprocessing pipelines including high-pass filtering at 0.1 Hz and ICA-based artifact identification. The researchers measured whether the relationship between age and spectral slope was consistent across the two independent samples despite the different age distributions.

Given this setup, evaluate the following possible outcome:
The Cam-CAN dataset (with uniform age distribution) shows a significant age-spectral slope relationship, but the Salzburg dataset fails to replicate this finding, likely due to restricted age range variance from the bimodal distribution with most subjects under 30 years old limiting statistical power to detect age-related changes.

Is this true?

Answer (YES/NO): NO